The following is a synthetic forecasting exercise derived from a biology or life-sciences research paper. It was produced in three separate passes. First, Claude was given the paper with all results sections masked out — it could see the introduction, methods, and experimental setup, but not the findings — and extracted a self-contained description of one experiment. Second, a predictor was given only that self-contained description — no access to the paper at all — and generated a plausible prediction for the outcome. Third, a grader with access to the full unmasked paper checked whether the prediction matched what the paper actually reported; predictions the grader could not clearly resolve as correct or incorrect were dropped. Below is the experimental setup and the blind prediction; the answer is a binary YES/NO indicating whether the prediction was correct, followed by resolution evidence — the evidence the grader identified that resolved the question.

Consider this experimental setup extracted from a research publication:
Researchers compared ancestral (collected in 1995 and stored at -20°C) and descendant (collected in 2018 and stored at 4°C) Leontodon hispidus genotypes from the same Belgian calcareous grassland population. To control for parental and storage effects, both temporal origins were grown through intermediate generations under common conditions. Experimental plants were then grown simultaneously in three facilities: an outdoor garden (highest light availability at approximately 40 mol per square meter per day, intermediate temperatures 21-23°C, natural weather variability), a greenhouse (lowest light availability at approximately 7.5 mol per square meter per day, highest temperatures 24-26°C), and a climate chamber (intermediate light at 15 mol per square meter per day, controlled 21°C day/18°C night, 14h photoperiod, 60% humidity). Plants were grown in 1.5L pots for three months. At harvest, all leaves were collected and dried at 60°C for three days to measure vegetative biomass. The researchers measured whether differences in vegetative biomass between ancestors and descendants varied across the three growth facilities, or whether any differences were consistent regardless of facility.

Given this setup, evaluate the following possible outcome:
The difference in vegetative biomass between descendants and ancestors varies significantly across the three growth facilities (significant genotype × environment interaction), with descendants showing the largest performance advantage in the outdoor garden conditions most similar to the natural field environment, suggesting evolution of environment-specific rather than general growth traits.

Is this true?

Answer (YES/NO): NO